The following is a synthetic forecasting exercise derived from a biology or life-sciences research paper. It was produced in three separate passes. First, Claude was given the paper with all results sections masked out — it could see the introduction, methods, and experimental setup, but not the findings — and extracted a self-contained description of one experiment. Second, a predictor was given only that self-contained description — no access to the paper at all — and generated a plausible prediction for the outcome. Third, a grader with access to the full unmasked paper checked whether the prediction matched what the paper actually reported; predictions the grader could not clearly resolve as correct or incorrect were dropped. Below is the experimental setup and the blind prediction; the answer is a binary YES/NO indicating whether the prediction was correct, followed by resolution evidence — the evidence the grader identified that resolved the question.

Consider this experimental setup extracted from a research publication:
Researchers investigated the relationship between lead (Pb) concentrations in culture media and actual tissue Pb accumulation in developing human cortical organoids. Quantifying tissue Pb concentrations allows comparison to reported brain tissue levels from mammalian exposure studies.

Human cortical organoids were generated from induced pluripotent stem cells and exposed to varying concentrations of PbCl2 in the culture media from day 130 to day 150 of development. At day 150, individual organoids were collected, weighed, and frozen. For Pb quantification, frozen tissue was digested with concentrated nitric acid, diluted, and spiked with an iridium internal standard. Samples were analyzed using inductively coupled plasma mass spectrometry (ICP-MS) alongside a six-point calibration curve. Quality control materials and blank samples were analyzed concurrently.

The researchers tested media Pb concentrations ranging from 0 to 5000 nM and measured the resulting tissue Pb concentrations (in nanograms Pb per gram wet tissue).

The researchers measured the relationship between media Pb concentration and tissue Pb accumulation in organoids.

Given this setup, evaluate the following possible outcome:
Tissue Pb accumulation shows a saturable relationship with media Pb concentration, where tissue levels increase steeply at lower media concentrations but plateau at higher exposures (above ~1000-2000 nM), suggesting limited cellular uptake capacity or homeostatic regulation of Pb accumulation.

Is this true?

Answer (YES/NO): NO